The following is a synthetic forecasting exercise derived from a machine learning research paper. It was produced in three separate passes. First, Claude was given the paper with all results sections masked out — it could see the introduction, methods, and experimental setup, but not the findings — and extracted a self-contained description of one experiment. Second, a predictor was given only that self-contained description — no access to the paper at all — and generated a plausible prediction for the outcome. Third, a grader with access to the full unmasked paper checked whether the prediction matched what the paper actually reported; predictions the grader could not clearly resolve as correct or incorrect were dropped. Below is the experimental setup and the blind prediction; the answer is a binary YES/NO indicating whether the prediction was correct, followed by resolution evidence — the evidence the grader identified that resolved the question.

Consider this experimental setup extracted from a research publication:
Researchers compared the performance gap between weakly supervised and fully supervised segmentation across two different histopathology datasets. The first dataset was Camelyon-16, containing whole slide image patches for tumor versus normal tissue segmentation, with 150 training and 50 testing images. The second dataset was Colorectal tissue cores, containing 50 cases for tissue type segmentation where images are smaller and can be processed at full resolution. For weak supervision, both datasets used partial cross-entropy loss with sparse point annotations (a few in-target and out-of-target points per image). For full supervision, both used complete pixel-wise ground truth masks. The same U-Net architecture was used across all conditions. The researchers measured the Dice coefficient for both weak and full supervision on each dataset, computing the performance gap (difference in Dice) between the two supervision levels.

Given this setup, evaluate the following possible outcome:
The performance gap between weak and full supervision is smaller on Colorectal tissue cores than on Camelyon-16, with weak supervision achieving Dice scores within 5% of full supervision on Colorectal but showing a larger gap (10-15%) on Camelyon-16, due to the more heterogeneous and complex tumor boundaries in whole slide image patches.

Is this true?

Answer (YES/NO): NO